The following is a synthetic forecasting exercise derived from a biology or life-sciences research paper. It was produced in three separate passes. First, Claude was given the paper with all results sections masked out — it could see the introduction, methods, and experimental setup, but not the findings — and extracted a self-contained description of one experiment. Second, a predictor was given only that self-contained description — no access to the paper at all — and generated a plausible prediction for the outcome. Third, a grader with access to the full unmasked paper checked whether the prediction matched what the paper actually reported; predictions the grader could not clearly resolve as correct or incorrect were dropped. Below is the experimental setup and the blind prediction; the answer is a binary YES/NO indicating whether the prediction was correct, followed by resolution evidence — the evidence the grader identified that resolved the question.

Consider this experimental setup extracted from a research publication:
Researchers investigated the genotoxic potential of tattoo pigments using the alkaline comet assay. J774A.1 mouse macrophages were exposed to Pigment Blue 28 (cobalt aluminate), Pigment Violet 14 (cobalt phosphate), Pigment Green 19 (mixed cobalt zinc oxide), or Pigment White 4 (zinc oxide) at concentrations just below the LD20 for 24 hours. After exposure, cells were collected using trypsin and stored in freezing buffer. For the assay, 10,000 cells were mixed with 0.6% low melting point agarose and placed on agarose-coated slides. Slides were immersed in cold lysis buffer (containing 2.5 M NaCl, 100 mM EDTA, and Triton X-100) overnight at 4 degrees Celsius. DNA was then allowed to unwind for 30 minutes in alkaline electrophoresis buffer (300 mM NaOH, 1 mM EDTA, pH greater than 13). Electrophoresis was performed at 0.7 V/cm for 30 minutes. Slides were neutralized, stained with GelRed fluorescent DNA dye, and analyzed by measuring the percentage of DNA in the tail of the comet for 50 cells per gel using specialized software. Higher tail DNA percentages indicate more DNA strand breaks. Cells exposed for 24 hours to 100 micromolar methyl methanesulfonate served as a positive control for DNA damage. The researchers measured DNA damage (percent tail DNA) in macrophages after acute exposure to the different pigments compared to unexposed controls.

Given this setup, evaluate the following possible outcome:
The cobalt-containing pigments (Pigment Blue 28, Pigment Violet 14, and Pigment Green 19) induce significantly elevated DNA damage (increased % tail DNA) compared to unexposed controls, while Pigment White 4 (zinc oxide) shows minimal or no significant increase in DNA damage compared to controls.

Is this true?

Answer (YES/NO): NO